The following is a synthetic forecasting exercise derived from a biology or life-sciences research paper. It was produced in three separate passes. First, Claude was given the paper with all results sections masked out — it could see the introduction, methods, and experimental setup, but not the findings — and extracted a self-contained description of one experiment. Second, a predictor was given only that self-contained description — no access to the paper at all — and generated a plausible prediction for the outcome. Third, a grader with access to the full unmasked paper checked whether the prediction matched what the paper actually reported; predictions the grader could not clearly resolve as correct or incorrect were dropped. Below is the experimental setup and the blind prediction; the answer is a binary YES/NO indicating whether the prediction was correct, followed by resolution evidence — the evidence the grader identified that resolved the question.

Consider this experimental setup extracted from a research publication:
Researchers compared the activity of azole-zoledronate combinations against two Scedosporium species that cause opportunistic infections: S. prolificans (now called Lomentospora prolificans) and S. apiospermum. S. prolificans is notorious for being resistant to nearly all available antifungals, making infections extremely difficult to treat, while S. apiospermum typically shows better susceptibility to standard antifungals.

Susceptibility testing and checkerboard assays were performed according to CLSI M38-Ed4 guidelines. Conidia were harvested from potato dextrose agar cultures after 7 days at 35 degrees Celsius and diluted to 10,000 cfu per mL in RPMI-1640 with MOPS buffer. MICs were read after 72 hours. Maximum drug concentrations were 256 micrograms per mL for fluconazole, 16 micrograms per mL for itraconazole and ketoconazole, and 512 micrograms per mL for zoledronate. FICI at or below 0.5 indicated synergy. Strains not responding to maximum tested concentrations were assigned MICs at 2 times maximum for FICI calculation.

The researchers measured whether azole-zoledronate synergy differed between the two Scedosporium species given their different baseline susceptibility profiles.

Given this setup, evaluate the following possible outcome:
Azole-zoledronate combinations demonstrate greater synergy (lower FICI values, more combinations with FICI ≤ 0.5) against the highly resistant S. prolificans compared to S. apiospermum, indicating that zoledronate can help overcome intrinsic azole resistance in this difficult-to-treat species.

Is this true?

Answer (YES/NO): NO